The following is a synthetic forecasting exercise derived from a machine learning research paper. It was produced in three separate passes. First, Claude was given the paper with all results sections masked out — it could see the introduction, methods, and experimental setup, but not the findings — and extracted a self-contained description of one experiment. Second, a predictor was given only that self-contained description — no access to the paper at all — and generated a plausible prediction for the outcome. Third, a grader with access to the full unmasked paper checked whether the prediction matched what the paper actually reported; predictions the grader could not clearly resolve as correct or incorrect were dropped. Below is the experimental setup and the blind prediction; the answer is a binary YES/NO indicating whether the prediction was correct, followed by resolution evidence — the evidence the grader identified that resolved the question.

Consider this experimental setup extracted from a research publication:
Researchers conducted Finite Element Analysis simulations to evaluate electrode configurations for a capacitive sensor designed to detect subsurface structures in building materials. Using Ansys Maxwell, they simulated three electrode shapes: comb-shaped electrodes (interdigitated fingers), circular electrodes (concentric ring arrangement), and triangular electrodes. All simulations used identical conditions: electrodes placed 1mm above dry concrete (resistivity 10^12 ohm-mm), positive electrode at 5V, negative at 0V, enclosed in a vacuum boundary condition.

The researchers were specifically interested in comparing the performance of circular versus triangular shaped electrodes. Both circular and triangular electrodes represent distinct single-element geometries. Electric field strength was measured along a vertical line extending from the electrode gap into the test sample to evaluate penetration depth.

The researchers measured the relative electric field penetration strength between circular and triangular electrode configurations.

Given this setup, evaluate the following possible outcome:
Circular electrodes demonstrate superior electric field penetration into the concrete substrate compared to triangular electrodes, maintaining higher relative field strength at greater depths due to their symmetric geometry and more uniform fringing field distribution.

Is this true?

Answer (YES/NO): YES